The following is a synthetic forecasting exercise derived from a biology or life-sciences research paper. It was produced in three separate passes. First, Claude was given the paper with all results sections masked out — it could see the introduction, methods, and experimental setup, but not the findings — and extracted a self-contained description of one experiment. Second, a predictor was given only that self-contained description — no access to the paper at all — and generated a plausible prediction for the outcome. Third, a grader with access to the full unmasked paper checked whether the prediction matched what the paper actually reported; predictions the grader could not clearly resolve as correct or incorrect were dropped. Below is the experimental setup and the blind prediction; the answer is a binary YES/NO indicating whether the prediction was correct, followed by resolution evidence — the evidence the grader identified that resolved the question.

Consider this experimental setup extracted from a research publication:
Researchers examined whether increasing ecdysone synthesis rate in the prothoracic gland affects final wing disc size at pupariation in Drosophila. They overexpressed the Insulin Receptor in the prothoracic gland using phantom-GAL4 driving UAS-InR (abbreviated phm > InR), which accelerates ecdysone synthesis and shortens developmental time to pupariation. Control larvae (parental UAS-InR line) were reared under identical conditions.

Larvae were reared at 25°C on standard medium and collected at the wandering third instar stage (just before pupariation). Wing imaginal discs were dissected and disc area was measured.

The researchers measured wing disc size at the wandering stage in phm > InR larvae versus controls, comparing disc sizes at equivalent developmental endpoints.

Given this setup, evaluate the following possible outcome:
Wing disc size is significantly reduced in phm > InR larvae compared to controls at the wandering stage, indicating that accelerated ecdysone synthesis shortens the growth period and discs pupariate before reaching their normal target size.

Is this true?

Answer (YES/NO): YES